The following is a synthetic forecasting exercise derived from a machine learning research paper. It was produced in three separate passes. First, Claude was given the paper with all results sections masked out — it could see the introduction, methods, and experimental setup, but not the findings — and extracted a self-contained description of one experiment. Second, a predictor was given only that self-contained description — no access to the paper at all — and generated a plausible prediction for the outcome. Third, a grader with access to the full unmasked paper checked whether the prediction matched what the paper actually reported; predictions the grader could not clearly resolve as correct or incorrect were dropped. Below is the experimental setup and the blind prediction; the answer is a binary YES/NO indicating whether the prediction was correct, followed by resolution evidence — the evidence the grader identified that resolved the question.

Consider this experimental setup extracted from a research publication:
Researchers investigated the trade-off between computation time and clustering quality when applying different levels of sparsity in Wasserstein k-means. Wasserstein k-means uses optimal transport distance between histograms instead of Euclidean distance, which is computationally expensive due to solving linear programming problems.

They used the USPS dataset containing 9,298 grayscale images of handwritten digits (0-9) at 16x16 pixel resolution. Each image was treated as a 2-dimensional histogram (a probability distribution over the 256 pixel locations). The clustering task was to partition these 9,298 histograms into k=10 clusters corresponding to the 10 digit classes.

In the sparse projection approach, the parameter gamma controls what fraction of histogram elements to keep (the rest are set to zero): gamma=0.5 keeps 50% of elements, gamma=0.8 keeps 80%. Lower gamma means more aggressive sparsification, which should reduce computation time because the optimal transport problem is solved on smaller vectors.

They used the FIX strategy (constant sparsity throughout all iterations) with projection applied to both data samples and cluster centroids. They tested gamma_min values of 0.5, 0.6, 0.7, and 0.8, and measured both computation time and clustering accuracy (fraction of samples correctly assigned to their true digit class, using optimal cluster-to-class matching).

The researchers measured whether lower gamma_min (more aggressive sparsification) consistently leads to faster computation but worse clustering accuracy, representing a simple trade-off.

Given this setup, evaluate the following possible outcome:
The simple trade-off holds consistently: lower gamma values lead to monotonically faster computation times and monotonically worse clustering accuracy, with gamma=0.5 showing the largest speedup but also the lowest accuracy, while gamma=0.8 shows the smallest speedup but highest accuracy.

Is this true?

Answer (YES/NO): NO